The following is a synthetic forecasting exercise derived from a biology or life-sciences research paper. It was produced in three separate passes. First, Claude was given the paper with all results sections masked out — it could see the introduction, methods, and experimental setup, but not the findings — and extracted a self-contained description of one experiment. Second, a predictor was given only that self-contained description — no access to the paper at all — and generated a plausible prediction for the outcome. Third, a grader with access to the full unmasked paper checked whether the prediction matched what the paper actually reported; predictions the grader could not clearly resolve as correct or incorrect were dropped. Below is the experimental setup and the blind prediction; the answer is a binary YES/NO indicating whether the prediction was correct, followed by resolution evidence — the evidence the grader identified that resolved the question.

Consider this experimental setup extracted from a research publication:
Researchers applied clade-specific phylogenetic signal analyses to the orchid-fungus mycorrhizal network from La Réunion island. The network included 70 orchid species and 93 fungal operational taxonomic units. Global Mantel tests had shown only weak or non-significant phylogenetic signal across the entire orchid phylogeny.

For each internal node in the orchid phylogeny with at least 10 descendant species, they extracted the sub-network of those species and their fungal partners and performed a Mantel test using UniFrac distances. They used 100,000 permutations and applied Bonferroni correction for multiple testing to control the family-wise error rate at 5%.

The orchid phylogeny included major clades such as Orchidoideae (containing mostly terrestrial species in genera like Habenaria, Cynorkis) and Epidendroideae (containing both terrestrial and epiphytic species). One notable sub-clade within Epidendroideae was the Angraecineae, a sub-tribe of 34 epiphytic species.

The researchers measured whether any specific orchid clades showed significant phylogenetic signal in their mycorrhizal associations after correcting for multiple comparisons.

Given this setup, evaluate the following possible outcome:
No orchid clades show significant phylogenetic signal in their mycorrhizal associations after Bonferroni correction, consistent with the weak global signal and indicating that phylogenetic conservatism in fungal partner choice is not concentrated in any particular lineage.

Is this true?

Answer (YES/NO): NO